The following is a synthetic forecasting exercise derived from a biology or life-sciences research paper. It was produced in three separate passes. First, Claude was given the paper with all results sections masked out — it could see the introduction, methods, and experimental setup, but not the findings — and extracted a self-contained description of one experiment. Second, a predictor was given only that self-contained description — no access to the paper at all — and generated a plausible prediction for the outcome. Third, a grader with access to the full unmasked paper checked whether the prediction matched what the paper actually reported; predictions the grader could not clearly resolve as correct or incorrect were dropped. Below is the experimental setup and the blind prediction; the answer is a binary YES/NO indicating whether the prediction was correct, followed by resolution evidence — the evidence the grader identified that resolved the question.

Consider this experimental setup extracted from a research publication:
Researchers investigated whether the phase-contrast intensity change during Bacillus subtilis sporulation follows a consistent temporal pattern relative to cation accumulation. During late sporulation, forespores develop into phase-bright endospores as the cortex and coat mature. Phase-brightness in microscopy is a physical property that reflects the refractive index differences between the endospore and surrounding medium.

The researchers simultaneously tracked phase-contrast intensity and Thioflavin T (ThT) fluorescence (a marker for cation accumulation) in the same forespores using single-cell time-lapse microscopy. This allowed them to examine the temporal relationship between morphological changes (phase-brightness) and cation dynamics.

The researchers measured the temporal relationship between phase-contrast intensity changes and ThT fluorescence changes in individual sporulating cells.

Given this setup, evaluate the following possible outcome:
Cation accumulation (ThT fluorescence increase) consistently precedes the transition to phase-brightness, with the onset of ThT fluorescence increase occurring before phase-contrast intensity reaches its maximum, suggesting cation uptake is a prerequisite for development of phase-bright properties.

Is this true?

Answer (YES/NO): NO